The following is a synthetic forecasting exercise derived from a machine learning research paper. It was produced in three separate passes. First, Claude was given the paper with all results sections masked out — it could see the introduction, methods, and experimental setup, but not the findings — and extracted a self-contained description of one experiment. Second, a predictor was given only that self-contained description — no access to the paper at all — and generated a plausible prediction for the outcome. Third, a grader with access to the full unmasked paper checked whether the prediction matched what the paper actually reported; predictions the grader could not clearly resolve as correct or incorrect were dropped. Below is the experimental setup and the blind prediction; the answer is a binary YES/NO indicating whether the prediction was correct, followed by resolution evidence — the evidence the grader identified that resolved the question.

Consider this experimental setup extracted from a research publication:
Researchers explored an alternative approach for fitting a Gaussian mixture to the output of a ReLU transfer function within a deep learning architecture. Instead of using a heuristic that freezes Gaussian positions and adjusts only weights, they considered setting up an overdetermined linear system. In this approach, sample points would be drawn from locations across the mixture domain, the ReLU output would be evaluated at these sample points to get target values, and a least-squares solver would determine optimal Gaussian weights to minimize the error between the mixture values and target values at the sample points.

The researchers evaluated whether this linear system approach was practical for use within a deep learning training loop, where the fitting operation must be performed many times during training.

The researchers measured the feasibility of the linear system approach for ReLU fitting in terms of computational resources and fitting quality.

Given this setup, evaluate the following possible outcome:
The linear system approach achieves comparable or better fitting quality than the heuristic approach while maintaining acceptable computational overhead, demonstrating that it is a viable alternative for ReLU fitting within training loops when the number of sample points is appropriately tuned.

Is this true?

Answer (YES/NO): NO